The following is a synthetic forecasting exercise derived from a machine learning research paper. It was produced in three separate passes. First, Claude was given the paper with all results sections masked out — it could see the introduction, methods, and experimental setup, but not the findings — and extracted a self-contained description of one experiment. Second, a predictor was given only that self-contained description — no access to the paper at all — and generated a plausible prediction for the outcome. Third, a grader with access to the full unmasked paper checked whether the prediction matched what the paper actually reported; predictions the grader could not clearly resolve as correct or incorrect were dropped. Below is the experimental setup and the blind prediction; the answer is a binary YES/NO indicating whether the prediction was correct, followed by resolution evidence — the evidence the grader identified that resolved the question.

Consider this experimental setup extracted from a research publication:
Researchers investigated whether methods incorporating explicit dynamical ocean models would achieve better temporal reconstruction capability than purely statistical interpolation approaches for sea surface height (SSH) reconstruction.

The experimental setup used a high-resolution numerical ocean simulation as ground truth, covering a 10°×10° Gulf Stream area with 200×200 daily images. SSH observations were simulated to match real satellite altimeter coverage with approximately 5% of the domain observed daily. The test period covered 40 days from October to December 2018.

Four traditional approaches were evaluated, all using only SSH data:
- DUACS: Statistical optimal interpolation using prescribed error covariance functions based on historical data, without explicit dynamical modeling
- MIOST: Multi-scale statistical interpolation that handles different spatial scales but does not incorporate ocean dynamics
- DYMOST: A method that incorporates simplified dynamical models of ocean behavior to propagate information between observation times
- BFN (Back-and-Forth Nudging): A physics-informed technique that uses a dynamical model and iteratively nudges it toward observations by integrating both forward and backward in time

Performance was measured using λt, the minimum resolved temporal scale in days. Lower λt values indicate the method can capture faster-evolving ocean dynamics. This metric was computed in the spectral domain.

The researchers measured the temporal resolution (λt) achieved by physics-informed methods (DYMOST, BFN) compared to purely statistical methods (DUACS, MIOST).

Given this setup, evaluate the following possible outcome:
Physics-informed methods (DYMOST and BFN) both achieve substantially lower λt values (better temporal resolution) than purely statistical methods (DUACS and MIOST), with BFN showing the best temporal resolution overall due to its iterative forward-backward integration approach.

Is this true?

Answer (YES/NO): NO